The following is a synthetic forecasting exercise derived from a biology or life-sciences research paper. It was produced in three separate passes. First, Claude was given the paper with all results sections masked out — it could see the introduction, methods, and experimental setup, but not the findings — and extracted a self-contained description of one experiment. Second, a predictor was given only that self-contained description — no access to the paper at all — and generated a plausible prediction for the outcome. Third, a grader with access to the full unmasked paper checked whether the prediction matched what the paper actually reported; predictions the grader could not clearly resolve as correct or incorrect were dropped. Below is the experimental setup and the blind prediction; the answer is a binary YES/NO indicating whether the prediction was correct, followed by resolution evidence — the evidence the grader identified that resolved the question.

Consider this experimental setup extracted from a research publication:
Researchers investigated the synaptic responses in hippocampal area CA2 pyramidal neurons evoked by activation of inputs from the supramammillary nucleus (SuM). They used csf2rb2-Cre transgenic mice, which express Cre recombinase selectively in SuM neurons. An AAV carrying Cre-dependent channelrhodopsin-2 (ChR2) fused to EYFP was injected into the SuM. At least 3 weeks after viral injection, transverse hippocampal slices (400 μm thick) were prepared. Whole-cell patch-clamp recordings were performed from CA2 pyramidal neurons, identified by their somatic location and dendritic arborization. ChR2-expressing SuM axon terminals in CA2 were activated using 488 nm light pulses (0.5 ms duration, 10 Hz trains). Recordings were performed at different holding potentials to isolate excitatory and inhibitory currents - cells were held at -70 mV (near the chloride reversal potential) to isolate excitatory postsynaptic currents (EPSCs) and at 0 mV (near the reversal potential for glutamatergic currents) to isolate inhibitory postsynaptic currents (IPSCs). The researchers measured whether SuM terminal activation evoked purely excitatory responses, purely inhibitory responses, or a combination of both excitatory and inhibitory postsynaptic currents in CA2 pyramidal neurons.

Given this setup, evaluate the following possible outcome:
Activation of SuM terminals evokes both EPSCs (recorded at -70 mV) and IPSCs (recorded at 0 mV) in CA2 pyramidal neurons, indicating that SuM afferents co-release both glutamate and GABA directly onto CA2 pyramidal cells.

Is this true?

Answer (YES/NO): NO